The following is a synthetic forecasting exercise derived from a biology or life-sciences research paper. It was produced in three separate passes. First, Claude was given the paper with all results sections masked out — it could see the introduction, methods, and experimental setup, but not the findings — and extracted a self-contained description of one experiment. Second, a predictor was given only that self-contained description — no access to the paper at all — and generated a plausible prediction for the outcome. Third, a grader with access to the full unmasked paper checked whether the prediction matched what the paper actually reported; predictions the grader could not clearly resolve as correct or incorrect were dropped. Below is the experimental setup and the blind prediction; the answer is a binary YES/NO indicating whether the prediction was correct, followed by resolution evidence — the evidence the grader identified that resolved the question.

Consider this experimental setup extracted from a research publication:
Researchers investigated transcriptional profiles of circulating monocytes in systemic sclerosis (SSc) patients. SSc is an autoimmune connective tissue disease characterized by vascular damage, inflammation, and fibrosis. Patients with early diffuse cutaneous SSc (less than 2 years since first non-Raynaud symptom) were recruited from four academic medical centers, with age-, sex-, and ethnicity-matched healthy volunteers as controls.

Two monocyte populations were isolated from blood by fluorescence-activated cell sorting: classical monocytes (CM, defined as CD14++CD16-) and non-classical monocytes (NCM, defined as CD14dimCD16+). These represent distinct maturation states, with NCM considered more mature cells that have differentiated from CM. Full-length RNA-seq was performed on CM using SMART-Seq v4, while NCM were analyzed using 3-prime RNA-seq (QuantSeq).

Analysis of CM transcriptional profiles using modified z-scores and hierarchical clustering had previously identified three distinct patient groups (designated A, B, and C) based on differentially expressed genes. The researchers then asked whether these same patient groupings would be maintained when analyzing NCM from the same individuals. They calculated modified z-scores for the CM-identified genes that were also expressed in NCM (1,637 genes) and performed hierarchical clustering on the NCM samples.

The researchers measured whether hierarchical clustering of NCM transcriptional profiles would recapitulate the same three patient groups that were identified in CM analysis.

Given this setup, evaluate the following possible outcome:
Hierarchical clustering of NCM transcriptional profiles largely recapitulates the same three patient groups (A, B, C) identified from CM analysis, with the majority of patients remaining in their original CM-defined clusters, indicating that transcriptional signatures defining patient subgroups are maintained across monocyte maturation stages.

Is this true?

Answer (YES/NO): NO